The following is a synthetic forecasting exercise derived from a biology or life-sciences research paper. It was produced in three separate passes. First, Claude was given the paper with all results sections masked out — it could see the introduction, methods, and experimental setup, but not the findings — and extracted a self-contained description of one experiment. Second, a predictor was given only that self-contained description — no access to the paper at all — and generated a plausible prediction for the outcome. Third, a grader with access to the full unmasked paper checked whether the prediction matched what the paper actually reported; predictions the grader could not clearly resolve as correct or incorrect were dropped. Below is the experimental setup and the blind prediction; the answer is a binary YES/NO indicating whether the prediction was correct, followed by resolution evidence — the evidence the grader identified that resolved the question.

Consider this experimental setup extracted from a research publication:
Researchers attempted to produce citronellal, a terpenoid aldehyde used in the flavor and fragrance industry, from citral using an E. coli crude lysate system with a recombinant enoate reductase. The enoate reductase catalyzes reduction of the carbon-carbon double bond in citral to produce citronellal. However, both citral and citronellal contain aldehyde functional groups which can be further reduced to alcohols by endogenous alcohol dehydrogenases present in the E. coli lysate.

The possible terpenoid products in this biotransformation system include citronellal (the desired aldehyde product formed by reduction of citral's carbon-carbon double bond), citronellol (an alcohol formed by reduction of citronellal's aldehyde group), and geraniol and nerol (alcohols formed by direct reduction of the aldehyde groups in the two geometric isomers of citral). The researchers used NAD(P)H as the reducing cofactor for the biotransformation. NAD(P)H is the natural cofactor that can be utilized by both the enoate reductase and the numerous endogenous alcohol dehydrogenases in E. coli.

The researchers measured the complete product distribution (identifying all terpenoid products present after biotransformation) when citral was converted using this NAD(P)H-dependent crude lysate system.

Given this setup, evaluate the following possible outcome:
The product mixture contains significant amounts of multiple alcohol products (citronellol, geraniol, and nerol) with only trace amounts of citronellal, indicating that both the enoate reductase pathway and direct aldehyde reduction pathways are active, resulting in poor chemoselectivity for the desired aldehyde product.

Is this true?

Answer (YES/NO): YES